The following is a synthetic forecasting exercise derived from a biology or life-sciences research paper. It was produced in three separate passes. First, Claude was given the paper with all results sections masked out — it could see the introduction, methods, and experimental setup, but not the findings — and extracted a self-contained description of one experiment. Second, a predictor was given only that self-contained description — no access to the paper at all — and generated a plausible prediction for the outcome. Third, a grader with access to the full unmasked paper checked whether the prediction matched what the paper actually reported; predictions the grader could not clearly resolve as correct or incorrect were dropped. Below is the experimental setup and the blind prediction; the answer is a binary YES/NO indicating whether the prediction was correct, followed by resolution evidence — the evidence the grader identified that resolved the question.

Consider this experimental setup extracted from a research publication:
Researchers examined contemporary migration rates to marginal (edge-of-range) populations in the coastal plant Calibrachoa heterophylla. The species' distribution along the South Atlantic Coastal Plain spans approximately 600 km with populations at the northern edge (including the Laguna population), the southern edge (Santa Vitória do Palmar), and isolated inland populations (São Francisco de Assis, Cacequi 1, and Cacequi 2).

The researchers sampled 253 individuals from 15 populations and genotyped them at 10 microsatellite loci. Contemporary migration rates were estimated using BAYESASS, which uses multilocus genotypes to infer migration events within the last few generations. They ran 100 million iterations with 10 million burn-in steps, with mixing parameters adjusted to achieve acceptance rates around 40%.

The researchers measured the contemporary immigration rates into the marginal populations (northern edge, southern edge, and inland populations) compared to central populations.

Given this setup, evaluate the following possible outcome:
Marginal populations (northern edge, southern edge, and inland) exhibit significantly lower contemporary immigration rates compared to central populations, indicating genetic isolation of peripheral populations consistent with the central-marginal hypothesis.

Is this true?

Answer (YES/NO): YES